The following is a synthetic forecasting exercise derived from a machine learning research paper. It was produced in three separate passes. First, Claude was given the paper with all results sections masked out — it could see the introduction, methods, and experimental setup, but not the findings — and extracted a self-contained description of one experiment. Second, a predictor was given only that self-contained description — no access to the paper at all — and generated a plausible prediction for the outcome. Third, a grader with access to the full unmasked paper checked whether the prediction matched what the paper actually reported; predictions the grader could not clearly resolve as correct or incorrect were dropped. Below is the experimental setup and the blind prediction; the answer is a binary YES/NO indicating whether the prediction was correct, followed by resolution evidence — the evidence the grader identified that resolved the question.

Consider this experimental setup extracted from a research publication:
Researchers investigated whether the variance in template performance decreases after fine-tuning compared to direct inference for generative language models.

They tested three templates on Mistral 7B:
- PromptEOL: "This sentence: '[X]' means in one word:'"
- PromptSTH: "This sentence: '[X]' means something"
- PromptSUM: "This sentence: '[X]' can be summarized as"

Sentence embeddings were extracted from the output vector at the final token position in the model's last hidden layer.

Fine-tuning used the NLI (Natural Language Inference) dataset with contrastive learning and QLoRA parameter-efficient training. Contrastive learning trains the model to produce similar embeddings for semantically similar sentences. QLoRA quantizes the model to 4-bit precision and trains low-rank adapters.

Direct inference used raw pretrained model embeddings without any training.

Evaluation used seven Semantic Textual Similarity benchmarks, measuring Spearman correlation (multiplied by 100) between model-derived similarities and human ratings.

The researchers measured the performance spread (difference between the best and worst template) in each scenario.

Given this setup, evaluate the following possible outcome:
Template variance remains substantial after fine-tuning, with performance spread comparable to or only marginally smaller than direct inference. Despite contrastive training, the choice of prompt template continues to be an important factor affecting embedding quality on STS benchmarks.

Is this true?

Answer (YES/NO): NO